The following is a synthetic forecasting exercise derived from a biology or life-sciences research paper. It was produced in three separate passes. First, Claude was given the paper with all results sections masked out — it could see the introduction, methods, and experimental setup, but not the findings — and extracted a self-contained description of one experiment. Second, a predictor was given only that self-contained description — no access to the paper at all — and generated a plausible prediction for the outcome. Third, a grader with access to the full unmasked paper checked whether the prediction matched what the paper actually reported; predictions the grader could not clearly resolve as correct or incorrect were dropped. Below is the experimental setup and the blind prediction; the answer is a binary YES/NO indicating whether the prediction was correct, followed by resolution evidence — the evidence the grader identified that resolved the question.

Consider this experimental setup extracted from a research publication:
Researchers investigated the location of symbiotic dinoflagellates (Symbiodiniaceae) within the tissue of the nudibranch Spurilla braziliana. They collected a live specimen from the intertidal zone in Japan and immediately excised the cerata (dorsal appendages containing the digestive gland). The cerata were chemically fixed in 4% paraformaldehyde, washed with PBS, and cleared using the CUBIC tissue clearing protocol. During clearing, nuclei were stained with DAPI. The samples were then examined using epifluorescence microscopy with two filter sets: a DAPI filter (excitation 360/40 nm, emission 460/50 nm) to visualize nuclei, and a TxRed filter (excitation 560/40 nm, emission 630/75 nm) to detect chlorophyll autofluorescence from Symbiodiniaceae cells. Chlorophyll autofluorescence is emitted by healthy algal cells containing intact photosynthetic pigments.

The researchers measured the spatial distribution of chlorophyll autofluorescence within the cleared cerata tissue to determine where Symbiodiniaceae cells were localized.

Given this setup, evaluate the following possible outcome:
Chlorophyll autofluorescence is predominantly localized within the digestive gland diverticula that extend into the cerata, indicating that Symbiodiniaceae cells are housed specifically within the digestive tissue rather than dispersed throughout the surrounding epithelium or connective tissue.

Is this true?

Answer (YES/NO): YES